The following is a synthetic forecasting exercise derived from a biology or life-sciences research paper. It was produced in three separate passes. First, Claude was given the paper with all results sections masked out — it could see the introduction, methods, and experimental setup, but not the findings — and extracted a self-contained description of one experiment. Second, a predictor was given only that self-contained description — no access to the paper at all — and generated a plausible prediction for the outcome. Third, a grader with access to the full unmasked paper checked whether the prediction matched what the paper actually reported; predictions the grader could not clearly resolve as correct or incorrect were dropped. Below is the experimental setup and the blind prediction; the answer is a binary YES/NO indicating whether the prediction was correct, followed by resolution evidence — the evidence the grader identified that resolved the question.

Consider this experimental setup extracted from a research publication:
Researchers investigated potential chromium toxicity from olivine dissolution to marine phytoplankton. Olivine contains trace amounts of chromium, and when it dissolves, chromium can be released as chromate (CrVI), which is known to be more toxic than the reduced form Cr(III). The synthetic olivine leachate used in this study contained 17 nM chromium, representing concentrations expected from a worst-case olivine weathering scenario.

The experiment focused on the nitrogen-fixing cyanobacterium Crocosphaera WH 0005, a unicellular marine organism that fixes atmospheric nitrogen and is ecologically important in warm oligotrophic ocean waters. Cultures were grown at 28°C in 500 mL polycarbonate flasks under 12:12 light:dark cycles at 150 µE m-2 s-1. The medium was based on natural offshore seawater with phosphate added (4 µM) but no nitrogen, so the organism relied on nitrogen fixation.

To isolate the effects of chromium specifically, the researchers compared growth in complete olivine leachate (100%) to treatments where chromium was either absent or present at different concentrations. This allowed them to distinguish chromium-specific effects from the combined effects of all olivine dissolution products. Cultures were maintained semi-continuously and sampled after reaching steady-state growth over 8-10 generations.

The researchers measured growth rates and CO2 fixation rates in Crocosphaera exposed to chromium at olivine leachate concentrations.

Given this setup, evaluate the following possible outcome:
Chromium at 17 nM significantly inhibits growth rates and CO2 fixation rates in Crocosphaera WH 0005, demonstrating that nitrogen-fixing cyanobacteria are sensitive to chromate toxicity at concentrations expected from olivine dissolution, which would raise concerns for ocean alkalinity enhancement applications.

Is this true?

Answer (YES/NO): NO